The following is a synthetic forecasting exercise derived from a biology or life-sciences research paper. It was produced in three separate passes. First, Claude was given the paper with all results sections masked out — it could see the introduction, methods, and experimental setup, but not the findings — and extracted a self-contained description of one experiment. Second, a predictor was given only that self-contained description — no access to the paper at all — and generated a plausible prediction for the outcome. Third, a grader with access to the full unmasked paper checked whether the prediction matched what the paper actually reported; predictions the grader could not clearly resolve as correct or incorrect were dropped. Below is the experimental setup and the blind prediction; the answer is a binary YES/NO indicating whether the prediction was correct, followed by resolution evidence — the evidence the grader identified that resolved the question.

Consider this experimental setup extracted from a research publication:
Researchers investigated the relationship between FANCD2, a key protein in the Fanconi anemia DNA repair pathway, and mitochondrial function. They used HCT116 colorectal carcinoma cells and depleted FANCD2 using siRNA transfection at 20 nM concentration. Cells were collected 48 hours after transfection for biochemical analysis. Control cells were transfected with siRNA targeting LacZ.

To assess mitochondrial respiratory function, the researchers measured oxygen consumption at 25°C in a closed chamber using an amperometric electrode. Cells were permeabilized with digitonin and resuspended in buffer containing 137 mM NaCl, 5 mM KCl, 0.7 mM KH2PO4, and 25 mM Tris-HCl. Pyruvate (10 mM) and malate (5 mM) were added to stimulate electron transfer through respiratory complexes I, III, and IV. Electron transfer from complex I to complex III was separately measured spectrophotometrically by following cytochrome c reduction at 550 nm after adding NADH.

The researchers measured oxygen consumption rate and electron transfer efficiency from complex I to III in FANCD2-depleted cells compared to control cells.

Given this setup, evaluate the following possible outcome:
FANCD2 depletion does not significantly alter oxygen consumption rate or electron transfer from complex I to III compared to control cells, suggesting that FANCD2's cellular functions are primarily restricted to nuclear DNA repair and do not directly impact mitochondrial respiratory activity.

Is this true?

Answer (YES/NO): NO